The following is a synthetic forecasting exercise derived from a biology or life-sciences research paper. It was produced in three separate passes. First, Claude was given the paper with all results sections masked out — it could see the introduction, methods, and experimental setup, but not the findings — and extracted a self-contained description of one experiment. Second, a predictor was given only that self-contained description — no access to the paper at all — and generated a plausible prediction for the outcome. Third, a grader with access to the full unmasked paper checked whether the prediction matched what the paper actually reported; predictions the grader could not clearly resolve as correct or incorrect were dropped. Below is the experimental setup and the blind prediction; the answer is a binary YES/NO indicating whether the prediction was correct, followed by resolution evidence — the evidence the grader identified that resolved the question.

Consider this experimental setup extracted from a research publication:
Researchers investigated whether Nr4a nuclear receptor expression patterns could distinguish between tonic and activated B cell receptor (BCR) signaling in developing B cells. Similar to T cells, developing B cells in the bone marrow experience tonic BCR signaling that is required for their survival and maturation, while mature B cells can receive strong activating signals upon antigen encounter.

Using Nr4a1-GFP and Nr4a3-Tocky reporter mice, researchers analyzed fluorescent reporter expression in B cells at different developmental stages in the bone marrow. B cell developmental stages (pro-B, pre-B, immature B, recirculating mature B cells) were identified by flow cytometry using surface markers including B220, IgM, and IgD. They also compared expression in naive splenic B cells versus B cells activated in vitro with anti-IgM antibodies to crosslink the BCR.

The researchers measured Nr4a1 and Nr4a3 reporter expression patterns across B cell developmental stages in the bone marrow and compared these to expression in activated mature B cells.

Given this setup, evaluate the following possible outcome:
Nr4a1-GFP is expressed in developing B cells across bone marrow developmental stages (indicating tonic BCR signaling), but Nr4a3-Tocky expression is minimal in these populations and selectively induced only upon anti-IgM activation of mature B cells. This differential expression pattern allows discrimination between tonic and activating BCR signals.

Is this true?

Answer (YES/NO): YES